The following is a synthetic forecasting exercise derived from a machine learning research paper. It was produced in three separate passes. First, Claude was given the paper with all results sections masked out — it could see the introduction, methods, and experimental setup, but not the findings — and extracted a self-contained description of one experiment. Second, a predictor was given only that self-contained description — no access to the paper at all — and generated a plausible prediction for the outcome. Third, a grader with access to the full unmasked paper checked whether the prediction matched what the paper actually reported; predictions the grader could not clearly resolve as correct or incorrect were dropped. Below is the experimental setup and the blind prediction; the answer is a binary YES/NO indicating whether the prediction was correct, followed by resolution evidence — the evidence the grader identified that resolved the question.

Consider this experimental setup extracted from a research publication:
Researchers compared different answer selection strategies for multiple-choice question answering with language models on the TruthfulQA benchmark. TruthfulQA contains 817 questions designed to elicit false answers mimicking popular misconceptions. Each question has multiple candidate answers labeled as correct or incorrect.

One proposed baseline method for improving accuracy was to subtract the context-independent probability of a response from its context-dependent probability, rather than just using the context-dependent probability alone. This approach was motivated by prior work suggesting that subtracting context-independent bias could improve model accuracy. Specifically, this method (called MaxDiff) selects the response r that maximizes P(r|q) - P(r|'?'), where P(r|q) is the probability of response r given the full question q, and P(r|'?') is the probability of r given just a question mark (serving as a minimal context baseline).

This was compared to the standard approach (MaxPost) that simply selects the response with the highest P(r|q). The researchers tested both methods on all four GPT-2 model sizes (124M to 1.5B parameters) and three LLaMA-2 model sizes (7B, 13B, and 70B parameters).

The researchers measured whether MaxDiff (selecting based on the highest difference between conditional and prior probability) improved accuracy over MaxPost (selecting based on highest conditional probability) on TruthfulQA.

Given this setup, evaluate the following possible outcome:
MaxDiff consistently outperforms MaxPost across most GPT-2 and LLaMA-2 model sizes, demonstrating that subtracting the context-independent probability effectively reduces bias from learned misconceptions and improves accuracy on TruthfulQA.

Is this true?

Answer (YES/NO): NO